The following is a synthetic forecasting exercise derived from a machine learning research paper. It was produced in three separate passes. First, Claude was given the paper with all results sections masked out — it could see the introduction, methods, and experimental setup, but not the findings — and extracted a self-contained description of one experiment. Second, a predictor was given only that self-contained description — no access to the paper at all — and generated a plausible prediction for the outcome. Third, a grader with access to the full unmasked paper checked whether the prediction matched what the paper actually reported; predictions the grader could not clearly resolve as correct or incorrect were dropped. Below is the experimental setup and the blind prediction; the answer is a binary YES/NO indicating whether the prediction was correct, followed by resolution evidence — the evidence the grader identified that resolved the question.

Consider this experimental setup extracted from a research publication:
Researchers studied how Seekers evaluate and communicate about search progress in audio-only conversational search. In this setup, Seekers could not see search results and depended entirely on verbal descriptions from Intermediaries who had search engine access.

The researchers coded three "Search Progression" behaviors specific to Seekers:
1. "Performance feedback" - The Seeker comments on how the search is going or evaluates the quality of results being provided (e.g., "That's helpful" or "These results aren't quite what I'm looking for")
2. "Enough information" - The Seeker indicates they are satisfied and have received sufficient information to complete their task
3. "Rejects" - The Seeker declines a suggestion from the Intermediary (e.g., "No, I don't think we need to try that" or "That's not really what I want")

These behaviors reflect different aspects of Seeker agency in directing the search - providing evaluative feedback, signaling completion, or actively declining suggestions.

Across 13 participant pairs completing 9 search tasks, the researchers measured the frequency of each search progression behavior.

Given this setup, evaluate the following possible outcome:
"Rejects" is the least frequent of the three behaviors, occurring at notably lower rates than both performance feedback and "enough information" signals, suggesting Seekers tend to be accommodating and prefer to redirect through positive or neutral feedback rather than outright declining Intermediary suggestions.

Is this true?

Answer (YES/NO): NO